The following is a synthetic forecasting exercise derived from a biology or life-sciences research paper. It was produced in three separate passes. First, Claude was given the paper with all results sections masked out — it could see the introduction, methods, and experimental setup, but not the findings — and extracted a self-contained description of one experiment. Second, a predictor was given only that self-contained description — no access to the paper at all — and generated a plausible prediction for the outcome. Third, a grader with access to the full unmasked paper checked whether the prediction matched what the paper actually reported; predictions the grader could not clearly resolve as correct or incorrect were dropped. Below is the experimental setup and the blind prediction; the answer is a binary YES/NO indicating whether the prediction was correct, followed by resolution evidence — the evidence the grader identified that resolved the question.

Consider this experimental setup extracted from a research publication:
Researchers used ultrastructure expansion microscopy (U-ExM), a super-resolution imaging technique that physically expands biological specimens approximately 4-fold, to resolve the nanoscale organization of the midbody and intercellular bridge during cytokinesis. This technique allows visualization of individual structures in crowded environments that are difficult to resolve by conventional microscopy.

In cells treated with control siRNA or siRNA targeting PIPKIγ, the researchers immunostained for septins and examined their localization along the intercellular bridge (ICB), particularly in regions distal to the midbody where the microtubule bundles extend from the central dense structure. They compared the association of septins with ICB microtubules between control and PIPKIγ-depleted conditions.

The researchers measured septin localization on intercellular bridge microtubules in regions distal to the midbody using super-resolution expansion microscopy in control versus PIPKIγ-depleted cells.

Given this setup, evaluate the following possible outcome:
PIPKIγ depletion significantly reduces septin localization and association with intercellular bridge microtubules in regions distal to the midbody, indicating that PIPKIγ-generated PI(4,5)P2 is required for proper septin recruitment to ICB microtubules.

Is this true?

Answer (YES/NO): YES